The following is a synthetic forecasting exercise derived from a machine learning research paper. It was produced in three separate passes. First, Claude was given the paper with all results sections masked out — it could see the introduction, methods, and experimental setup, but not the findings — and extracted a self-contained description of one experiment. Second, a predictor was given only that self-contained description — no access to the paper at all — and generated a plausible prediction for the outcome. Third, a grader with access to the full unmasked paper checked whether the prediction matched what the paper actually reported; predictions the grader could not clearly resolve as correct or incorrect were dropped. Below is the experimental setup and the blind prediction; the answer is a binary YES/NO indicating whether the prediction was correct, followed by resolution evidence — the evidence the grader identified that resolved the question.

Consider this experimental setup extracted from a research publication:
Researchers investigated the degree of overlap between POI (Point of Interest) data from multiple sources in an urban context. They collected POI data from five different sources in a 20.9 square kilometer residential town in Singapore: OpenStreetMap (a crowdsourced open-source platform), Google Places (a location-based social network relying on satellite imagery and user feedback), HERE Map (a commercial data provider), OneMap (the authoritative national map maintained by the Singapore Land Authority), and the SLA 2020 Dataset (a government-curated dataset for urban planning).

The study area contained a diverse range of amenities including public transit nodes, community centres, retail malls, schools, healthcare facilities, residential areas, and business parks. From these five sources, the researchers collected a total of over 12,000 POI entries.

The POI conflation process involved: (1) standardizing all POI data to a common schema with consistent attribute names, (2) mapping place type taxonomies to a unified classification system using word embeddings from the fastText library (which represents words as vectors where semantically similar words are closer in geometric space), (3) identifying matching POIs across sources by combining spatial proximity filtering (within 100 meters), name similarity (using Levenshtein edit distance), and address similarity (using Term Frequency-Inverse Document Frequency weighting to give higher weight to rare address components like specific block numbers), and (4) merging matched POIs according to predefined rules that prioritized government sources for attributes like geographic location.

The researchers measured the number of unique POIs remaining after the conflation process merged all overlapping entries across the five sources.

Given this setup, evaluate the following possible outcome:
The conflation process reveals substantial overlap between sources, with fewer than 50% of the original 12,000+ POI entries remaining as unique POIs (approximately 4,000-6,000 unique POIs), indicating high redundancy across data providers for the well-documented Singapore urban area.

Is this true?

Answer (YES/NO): NO